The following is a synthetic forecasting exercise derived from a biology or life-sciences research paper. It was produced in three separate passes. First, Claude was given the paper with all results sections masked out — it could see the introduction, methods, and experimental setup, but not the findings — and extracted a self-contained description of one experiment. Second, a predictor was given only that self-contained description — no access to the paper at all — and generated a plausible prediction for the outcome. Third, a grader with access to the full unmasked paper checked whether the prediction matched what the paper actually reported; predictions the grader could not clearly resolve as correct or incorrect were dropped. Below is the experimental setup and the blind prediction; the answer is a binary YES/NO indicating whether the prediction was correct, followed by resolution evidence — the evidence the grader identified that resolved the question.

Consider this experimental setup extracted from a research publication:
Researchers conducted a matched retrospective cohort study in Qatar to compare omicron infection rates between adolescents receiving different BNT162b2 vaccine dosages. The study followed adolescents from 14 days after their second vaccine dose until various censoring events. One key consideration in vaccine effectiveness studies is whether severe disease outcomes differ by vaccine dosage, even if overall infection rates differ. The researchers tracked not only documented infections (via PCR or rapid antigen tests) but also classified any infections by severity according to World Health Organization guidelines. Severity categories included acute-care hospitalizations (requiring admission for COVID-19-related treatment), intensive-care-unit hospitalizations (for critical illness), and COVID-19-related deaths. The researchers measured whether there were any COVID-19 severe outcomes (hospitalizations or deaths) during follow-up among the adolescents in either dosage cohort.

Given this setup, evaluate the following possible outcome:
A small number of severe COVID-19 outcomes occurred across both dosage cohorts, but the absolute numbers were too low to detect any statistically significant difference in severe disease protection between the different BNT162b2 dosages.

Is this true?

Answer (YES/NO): NO